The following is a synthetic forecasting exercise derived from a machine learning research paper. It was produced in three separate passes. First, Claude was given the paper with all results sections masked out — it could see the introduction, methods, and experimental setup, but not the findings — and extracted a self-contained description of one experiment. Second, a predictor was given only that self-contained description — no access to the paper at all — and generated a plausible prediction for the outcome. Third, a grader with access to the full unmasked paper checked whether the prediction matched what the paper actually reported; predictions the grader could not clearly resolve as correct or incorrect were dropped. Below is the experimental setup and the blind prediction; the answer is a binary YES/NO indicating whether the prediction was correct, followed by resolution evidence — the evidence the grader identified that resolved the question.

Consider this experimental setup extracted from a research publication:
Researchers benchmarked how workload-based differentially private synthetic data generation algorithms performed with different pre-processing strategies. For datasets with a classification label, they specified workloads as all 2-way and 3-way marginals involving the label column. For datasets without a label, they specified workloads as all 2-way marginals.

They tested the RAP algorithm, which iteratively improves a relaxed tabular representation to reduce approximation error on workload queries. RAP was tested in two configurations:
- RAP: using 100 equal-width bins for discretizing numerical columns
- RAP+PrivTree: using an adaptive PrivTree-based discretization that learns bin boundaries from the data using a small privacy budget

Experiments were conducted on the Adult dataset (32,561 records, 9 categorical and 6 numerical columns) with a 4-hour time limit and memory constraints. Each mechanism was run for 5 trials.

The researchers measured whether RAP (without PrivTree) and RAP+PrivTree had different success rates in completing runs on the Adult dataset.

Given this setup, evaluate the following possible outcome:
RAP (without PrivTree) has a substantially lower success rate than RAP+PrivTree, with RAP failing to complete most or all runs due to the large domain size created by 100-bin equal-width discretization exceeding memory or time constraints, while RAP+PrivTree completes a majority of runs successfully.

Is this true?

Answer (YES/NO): YES